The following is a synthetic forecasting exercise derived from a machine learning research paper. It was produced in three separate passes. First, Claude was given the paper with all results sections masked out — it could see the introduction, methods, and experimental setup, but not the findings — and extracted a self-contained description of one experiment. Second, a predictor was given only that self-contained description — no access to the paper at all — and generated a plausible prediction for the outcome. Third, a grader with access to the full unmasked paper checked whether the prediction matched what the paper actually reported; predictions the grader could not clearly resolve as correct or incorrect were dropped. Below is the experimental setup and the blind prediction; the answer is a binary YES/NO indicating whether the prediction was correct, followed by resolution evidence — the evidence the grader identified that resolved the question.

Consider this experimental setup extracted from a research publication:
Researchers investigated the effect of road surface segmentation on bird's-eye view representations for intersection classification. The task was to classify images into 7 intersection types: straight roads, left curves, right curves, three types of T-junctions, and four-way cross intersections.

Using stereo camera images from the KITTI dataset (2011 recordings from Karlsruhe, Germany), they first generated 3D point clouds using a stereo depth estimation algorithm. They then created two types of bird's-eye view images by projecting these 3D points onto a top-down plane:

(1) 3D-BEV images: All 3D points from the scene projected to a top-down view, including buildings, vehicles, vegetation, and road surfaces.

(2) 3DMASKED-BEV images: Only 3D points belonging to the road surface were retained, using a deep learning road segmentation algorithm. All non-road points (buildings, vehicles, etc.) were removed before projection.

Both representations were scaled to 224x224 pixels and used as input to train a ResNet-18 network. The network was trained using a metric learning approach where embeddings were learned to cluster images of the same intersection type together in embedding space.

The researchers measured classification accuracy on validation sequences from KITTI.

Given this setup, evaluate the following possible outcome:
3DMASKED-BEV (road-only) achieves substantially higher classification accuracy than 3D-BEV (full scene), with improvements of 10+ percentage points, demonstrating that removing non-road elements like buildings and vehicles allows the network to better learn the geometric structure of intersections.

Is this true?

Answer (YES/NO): YES